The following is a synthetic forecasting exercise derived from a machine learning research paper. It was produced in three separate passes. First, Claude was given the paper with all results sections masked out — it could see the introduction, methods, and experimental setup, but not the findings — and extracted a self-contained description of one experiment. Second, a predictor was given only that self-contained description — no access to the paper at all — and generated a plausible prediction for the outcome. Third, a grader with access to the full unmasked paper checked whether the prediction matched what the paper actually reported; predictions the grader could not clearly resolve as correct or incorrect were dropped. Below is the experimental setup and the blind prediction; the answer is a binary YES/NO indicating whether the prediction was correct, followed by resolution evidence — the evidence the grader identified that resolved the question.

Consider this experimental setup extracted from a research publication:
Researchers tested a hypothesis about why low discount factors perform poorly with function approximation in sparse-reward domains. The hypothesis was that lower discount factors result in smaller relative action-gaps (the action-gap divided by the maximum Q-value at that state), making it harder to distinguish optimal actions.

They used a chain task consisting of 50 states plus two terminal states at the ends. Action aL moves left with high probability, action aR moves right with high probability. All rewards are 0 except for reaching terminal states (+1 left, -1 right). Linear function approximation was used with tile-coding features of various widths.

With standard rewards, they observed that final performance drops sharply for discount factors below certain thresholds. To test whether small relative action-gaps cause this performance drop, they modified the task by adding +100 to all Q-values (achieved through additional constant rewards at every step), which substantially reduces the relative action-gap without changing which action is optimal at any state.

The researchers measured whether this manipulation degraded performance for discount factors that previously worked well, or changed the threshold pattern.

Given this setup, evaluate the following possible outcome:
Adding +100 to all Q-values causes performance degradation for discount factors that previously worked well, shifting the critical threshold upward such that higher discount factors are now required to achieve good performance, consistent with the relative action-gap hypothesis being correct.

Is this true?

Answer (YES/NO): NO